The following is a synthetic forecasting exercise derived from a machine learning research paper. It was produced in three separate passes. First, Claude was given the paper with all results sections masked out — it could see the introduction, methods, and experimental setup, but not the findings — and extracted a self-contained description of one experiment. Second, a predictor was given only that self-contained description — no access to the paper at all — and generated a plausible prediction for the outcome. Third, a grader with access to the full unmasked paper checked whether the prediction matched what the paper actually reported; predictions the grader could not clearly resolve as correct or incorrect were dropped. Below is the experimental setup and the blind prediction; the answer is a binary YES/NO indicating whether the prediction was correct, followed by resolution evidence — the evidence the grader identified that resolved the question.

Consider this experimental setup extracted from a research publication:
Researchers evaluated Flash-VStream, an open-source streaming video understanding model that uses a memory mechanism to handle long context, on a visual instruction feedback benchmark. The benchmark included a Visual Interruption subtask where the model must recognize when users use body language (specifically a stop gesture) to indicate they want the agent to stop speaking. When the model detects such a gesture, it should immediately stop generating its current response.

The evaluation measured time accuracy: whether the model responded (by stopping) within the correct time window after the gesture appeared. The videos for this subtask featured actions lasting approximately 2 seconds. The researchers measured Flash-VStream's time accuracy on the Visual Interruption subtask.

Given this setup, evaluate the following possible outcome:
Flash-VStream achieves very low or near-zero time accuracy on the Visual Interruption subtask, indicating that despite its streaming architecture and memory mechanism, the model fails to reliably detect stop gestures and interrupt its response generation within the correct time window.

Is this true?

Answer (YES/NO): YES